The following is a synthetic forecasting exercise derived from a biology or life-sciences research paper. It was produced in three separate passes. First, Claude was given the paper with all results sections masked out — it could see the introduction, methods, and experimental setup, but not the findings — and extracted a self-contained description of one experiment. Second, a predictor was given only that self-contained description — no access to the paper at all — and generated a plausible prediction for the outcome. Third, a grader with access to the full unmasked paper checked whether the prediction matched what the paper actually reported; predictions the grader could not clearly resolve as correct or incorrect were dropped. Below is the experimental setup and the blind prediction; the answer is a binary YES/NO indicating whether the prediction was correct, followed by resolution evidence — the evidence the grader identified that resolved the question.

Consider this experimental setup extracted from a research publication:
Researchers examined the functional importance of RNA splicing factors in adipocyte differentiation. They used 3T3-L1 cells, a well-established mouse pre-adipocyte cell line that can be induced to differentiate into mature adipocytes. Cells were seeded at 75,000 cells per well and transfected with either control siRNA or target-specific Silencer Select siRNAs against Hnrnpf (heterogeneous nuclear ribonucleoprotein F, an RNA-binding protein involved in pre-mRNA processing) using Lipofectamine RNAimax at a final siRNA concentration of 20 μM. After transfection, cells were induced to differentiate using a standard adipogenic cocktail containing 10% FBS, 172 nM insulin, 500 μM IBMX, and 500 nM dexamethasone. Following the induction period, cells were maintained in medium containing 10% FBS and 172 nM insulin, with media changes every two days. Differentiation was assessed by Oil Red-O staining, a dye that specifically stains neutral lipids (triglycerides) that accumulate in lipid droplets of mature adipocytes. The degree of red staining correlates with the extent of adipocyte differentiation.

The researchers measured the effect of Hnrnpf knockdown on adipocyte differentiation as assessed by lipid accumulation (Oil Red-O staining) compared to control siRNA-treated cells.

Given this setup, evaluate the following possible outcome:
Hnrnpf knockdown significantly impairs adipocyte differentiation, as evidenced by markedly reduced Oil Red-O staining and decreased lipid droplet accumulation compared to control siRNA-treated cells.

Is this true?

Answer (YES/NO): YES